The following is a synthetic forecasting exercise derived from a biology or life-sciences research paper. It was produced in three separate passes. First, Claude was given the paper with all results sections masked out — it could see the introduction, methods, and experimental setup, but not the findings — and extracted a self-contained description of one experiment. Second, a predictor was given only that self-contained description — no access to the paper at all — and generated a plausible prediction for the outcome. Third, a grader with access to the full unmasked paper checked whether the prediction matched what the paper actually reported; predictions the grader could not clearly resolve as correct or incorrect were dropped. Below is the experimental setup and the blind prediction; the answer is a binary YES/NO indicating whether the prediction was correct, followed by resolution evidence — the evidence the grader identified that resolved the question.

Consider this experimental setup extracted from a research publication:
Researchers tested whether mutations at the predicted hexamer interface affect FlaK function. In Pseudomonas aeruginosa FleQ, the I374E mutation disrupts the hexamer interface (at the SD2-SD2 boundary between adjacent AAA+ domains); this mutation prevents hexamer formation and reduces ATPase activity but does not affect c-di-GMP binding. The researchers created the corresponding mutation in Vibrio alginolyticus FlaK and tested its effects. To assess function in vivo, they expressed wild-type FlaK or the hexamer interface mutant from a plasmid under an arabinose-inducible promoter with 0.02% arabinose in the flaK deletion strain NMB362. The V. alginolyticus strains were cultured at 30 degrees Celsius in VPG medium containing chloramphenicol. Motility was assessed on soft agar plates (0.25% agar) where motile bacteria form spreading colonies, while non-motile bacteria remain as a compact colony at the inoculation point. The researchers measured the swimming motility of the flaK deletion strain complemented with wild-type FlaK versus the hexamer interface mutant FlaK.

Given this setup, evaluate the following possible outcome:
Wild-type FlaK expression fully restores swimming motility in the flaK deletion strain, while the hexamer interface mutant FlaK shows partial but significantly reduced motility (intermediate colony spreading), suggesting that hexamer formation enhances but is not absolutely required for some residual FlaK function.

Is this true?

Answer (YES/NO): NO